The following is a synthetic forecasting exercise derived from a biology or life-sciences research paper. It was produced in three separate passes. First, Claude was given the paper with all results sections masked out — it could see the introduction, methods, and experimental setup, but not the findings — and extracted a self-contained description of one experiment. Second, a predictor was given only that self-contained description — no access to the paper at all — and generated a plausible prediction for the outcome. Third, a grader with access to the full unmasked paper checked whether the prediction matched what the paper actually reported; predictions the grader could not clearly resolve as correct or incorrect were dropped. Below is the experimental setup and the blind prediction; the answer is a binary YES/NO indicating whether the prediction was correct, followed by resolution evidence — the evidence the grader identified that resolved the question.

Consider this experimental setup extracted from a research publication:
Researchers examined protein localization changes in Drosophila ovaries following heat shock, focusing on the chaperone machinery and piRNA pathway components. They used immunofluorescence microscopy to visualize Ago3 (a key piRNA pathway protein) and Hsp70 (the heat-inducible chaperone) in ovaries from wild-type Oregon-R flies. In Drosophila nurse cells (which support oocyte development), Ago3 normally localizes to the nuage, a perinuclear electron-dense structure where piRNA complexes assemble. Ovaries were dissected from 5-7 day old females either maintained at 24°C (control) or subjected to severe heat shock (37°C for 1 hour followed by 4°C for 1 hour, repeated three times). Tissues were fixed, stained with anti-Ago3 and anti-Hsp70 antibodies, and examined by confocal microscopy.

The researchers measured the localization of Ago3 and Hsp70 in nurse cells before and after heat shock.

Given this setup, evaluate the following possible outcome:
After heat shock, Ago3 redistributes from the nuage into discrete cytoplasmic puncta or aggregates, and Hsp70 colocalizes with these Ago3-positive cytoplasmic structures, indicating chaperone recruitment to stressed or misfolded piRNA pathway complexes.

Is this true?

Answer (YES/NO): YES